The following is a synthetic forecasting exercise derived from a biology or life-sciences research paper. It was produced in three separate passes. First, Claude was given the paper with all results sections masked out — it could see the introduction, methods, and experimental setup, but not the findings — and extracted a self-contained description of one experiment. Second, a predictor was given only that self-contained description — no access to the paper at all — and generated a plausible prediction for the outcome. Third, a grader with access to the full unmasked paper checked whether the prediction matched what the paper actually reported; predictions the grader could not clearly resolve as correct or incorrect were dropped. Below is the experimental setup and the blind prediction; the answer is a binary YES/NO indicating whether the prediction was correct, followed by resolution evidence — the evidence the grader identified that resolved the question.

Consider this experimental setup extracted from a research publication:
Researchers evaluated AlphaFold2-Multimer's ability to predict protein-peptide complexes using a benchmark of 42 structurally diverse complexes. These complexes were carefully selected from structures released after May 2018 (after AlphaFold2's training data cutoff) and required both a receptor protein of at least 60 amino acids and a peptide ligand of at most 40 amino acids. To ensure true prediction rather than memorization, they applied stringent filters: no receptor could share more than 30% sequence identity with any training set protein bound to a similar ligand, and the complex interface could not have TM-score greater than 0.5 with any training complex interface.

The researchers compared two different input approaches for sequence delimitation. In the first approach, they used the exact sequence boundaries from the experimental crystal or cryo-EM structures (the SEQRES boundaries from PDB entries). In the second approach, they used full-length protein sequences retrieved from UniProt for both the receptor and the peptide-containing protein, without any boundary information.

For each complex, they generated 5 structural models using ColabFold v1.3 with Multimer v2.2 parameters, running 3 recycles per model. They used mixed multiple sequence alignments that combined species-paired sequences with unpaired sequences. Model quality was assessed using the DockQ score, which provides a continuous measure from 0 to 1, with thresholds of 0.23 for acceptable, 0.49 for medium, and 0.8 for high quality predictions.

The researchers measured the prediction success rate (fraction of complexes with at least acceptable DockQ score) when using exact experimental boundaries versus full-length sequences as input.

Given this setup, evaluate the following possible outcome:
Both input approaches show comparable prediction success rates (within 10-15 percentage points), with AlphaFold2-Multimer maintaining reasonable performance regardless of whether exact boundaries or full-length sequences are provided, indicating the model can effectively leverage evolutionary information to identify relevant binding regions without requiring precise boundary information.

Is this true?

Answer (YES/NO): NO